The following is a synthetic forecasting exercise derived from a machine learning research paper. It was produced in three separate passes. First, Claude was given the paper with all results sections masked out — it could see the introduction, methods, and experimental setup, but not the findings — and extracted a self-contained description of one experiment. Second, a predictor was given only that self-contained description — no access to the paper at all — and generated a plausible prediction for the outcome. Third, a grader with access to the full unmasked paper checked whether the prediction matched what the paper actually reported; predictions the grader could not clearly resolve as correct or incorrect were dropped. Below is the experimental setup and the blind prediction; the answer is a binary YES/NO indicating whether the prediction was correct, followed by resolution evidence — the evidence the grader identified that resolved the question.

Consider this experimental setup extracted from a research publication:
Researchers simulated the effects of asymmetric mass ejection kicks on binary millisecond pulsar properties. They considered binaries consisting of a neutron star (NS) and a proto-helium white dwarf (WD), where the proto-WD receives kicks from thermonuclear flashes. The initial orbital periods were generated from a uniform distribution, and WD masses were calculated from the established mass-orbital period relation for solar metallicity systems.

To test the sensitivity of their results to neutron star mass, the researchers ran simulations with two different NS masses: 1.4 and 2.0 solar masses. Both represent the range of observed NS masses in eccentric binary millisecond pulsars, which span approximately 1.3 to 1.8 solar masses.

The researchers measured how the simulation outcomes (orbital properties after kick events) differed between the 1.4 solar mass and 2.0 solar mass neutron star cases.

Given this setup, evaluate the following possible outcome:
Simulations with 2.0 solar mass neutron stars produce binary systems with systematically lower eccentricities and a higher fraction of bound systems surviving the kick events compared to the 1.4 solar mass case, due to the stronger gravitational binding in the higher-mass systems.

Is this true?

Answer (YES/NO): NO